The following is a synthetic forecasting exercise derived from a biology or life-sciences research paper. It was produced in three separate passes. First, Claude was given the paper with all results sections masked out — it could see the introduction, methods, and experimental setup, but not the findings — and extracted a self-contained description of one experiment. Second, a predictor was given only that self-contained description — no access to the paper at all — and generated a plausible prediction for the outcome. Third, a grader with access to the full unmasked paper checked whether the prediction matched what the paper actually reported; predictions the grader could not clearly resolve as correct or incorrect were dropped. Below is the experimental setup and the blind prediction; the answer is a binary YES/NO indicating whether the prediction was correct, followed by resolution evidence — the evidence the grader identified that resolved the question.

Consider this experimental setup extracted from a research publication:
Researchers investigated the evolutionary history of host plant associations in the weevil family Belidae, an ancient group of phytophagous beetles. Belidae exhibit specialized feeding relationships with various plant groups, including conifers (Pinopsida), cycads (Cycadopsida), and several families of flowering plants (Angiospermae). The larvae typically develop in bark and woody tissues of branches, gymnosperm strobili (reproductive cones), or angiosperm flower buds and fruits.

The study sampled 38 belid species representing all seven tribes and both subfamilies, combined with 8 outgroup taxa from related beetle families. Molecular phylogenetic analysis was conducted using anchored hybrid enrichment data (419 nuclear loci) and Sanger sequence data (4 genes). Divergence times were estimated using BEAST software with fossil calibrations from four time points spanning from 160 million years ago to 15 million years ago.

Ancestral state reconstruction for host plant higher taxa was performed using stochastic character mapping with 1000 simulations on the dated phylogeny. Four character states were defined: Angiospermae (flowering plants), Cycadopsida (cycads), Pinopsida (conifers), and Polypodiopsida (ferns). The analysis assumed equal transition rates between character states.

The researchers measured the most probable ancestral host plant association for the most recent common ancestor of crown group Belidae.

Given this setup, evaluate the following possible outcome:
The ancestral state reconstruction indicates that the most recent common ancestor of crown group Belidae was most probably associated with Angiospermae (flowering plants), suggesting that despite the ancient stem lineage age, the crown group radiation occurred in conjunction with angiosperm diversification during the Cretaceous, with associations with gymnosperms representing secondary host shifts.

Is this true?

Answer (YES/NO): NO